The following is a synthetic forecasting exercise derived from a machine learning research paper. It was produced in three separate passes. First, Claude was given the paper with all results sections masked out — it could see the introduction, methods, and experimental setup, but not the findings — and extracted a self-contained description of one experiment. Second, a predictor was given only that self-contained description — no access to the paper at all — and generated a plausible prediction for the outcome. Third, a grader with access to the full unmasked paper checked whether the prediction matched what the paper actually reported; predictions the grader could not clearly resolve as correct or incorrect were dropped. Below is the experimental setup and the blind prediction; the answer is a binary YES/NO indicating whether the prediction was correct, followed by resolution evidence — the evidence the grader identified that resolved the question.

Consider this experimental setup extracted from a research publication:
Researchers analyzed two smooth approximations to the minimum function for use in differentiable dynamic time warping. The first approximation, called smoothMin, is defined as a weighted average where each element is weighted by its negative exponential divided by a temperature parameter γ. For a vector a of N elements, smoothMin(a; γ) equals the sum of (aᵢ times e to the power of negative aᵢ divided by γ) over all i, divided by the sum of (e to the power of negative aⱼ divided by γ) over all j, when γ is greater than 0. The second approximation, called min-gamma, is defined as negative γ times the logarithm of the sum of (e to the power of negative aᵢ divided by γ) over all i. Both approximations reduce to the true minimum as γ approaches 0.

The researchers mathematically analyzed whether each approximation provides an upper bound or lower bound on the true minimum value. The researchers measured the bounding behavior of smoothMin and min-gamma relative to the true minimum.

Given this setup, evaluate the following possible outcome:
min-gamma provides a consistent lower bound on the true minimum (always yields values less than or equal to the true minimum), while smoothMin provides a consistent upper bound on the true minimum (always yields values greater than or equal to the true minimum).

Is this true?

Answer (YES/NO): YES